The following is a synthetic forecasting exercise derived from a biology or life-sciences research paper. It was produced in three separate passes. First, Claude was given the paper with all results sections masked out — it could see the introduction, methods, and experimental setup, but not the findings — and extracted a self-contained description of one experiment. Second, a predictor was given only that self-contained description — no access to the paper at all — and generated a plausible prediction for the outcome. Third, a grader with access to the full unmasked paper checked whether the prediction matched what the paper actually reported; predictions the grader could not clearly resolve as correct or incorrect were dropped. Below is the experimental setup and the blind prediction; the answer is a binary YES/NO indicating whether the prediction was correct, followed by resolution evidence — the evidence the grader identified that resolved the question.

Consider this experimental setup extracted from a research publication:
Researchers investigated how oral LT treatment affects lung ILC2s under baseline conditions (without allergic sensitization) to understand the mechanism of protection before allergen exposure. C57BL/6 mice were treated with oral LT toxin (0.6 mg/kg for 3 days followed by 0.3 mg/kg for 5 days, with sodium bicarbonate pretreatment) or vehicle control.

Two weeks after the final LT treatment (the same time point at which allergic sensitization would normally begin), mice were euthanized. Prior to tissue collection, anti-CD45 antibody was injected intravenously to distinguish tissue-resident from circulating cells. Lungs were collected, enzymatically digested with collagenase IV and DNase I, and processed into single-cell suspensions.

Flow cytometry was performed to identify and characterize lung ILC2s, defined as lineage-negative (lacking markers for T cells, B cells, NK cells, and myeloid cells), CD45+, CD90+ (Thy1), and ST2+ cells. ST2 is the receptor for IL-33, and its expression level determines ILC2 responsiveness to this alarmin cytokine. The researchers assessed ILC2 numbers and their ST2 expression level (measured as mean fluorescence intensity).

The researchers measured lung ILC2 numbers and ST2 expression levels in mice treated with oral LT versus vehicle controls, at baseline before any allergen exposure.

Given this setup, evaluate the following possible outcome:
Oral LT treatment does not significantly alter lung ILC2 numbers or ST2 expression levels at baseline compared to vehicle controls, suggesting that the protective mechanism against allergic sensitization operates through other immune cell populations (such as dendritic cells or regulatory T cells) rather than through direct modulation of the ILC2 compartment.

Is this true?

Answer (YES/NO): NO